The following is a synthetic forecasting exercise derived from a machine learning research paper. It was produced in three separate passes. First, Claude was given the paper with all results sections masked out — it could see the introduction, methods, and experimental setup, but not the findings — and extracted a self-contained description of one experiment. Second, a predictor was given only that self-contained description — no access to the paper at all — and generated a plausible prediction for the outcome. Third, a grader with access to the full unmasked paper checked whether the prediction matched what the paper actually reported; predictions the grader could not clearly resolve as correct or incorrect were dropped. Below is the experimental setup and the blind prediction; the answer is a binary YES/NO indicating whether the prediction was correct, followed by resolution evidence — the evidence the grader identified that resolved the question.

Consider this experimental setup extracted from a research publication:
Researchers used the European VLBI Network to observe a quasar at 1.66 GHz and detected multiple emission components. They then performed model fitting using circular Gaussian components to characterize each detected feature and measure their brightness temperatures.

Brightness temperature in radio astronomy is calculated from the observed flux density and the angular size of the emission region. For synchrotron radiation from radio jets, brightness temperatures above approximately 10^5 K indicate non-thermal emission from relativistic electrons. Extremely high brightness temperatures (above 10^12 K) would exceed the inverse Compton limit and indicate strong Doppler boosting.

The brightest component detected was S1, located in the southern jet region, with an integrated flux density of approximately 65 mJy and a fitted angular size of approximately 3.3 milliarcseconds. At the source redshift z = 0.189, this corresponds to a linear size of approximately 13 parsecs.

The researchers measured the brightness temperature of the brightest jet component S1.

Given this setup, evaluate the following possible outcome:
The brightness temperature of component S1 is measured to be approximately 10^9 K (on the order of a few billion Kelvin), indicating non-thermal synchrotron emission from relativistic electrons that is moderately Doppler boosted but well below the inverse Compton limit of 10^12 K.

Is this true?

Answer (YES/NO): YES